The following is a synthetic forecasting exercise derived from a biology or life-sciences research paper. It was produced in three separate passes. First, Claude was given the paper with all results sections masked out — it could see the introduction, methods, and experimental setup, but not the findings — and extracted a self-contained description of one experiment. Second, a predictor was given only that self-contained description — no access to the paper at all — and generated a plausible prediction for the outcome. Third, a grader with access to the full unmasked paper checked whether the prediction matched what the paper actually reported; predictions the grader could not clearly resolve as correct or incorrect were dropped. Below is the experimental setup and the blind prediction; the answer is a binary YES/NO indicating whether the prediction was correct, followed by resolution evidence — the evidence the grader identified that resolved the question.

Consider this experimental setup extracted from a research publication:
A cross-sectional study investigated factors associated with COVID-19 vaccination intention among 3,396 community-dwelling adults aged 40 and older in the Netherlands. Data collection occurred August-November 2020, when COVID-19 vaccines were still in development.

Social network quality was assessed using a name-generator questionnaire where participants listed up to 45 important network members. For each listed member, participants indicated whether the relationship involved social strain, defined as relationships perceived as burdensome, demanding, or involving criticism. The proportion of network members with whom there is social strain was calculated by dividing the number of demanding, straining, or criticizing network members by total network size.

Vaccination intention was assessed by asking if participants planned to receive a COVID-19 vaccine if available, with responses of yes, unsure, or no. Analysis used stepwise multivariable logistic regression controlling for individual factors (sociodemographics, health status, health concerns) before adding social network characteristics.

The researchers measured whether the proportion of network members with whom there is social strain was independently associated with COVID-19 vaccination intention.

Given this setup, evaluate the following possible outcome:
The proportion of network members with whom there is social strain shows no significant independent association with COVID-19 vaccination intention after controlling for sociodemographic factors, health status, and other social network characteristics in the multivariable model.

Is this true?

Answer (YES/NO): YES